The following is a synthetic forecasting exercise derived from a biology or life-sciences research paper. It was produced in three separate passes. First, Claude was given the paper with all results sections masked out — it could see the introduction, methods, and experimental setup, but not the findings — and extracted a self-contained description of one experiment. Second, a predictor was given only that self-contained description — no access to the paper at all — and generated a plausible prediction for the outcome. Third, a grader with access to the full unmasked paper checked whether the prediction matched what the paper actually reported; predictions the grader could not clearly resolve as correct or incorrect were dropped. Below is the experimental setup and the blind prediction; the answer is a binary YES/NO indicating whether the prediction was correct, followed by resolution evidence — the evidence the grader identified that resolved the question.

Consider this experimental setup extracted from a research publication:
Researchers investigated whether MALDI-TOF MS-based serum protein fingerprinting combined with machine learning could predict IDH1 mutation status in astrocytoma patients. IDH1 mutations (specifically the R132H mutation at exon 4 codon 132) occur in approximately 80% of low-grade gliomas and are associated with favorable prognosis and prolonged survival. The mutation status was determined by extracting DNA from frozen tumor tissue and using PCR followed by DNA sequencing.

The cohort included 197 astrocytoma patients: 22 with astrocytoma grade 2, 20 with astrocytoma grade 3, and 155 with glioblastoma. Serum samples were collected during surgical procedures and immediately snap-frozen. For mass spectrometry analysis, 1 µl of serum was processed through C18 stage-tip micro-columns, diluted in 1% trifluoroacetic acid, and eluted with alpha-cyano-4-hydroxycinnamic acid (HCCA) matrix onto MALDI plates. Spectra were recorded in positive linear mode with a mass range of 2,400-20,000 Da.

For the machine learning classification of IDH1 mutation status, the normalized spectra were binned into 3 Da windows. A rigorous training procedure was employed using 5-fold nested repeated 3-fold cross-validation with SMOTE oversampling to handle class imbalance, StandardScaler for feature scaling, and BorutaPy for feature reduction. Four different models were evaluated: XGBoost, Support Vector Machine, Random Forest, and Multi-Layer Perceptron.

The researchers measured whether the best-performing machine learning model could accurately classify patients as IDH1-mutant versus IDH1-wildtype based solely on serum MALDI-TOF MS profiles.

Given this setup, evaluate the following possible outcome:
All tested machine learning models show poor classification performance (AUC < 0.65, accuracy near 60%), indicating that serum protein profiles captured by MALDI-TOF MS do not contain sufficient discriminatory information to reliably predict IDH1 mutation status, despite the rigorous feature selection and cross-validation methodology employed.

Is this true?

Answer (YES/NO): YES